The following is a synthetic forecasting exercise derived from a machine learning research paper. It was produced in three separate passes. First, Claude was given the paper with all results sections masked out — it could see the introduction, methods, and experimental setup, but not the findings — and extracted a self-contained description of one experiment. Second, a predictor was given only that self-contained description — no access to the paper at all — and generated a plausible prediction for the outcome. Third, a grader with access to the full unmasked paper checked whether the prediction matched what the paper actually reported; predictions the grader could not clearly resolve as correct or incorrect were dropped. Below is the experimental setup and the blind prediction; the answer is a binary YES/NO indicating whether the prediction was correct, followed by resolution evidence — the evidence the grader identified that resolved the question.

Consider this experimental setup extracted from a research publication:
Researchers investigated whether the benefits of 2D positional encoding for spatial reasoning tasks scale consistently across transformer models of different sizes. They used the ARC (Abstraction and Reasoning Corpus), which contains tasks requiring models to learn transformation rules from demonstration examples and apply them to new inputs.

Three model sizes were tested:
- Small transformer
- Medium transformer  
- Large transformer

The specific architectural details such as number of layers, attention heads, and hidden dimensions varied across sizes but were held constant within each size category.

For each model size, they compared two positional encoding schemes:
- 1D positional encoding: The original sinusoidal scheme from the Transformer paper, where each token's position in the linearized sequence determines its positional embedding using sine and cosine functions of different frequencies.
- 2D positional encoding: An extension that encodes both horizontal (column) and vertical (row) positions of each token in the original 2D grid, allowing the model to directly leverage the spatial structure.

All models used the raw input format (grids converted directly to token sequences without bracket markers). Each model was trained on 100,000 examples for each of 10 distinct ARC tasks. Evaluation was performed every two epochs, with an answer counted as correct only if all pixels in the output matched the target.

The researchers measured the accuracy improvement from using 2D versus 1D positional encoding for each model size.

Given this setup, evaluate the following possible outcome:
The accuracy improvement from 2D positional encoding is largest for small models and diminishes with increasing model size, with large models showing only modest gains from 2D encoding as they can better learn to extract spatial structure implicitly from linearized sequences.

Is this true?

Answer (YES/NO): NO